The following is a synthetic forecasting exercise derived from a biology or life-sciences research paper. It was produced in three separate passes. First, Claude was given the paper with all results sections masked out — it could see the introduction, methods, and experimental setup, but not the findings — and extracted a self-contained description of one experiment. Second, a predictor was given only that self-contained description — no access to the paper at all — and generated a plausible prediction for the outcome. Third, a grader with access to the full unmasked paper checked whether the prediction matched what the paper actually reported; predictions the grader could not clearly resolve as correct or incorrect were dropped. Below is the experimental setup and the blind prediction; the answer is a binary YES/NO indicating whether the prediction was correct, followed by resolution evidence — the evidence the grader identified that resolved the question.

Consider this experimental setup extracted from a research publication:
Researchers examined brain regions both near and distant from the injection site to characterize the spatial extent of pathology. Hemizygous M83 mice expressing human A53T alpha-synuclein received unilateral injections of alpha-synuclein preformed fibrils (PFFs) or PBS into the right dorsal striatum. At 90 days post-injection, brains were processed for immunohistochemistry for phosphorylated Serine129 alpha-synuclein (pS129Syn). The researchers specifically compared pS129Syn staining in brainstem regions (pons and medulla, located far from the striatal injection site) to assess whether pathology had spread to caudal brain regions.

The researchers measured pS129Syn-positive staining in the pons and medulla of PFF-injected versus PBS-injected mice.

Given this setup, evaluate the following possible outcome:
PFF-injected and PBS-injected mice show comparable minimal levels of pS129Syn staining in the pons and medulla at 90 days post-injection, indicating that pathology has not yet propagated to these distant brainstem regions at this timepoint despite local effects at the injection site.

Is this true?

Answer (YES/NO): NO